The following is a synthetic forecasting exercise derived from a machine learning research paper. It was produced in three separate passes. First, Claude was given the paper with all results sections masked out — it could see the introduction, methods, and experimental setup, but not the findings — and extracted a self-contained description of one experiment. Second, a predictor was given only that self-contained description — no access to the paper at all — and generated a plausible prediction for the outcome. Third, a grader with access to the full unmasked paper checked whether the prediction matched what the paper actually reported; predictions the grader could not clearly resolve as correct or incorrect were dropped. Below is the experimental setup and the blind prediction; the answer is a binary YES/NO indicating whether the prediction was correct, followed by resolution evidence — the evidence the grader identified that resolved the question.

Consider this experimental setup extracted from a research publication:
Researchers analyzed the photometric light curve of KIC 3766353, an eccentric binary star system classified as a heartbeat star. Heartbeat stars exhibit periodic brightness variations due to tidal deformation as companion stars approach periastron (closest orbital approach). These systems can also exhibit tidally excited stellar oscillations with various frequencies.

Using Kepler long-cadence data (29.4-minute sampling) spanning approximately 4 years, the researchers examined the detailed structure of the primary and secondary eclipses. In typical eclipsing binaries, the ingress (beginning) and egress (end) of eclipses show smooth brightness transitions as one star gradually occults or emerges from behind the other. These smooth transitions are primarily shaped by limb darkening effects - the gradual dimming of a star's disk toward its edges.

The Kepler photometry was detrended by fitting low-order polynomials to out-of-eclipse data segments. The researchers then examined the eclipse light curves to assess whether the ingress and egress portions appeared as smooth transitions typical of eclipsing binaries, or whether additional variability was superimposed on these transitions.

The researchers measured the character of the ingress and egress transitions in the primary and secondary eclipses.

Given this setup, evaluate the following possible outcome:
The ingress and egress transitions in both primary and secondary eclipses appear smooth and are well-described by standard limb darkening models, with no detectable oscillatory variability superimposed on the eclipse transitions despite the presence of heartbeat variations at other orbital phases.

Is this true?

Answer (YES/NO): NO